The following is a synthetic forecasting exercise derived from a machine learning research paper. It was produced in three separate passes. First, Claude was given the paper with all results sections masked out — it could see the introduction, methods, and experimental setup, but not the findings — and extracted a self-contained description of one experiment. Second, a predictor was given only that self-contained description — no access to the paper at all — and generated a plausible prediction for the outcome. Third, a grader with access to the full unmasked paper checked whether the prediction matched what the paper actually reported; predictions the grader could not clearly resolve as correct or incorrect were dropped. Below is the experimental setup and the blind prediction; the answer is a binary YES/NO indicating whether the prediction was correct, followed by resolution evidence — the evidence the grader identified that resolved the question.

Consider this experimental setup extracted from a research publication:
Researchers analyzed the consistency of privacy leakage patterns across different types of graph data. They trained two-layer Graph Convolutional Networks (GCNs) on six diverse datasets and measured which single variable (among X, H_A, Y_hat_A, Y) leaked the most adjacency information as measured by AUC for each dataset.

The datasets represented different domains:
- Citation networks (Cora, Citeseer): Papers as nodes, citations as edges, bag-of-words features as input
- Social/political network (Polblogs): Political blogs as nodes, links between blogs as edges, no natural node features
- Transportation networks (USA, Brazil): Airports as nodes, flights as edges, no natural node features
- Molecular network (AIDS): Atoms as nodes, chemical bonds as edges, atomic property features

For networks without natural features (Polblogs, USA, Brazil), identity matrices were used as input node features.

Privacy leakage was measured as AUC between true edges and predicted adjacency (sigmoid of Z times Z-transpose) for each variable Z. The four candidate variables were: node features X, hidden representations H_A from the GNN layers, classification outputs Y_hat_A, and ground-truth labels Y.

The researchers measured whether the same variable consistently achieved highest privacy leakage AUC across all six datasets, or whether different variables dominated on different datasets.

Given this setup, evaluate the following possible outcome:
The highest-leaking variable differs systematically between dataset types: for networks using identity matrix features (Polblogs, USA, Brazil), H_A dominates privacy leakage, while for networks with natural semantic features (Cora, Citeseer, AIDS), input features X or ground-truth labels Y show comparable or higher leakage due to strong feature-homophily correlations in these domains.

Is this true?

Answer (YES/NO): NO